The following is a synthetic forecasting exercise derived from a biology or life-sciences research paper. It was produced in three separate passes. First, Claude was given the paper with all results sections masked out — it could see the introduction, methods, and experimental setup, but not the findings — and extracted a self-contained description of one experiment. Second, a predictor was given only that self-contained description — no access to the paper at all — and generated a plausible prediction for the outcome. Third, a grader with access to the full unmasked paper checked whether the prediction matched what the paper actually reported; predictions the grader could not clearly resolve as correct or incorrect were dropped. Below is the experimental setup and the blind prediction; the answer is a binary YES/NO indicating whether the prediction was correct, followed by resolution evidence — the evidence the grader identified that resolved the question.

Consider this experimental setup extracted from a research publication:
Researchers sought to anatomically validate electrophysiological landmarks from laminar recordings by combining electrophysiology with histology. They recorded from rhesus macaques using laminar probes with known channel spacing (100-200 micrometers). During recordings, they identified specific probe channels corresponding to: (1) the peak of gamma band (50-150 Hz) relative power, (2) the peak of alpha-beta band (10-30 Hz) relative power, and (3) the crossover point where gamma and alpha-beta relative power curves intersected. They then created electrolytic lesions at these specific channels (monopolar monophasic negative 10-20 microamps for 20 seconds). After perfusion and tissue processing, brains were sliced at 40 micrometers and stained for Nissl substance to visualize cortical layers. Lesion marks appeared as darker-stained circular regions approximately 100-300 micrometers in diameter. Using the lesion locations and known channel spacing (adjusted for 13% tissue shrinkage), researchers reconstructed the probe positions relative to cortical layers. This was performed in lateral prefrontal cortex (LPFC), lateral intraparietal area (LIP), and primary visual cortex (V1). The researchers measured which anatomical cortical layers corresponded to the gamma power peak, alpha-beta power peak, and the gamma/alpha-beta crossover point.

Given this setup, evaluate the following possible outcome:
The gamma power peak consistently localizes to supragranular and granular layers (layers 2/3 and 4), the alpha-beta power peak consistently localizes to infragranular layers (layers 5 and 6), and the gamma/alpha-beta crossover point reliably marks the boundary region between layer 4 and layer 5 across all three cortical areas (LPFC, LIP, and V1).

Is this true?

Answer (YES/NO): NO